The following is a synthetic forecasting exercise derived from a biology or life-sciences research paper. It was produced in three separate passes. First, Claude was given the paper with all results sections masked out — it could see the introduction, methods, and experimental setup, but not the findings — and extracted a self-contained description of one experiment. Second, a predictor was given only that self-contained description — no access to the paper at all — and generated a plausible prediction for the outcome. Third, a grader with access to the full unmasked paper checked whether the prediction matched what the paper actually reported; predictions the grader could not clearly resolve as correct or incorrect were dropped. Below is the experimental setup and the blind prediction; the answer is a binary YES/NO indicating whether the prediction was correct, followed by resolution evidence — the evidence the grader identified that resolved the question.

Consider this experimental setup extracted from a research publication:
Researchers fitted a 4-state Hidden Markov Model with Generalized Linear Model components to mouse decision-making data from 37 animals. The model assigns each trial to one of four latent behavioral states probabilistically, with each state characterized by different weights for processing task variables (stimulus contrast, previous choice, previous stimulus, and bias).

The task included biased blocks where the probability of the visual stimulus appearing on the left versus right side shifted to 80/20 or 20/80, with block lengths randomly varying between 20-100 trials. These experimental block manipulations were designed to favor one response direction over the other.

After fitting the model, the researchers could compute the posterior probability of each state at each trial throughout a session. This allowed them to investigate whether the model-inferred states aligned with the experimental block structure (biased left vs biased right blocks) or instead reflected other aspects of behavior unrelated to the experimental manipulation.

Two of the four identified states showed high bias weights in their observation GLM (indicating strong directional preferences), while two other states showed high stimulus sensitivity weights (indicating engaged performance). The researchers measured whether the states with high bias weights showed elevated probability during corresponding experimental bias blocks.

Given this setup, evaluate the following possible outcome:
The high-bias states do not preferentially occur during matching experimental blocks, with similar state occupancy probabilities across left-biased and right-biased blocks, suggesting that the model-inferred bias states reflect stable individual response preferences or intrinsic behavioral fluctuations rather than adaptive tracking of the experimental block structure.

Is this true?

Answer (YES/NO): NO